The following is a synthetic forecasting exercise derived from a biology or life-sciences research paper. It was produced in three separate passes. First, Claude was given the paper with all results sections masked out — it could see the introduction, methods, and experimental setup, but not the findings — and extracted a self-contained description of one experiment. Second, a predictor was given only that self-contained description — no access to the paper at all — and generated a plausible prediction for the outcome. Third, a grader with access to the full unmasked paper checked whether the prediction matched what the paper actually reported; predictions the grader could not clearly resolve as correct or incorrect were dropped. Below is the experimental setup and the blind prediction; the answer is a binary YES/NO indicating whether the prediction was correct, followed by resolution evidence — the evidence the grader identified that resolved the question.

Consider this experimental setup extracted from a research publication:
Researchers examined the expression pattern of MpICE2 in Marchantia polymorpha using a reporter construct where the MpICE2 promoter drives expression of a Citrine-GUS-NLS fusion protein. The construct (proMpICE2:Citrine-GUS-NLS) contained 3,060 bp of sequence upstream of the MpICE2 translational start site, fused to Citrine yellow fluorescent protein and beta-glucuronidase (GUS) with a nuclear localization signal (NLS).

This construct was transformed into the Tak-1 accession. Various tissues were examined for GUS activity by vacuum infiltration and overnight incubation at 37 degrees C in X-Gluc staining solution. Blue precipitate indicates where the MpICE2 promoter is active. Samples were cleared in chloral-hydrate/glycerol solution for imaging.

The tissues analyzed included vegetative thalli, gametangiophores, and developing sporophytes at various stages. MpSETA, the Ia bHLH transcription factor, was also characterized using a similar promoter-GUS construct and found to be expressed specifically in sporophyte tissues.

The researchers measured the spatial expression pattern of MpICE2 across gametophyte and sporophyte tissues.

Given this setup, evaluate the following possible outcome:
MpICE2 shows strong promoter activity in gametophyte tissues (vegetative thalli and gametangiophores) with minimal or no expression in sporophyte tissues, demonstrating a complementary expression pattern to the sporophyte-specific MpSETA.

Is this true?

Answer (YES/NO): NO